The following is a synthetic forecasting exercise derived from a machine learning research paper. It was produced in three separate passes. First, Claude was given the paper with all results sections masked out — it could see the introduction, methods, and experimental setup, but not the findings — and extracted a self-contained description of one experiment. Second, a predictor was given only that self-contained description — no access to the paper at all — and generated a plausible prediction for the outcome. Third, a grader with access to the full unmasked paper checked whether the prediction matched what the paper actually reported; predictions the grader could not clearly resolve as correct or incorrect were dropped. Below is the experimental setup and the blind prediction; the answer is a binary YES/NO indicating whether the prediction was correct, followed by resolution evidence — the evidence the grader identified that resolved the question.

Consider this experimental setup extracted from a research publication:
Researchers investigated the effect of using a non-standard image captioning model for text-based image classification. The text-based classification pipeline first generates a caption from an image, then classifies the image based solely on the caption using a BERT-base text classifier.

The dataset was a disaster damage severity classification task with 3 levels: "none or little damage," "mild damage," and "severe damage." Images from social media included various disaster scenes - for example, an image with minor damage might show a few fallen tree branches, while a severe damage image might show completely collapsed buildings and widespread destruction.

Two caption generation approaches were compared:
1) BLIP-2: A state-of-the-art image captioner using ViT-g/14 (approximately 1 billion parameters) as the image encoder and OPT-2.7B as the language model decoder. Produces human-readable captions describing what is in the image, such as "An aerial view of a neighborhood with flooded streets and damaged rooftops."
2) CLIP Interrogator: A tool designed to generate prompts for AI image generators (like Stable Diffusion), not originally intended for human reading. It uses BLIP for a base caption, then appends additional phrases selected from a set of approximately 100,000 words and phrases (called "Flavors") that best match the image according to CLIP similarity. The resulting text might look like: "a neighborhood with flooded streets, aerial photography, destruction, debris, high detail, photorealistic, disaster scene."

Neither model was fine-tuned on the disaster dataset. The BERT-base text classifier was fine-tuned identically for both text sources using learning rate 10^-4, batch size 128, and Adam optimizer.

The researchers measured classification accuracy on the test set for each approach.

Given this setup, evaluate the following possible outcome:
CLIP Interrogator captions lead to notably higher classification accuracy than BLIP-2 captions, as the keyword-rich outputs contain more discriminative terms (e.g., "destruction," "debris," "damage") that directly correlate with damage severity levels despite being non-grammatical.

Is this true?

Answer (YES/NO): YES